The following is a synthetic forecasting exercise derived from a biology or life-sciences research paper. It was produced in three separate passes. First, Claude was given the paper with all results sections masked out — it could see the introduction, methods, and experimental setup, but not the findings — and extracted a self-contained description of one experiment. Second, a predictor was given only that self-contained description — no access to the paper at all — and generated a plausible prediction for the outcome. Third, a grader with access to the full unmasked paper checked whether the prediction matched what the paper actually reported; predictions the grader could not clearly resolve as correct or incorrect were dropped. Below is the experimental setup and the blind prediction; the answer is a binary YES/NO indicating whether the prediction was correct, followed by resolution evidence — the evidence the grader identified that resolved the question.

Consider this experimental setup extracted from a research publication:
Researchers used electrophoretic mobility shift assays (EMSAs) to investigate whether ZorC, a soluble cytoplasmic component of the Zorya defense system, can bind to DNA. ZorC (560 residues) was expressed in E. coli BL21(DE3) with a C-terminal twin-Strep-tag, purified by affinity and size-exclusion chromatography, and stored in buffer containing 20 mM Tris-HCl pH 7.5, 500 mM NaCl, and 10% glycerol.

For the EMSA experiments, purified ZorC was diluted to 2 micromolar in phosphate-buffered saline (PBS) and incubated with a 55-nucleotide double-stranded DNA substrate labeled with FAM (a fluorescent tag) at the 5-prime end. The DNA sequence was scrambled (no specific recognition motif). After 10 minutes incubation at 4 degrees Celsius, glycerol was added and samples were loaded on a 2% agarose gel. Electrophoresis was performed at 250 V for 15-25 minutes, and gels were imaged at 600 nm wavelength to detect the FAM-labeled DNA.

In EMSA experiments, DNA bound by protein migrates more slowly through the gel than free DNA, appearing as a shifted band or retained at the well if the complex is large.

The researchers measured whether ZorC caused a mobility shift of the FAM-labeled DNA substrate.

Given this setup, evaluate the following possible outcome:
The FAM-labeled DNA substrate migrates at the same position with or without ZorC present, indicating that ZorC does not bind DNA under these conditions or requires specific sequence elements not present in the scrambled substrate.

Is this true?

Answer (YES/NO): NO